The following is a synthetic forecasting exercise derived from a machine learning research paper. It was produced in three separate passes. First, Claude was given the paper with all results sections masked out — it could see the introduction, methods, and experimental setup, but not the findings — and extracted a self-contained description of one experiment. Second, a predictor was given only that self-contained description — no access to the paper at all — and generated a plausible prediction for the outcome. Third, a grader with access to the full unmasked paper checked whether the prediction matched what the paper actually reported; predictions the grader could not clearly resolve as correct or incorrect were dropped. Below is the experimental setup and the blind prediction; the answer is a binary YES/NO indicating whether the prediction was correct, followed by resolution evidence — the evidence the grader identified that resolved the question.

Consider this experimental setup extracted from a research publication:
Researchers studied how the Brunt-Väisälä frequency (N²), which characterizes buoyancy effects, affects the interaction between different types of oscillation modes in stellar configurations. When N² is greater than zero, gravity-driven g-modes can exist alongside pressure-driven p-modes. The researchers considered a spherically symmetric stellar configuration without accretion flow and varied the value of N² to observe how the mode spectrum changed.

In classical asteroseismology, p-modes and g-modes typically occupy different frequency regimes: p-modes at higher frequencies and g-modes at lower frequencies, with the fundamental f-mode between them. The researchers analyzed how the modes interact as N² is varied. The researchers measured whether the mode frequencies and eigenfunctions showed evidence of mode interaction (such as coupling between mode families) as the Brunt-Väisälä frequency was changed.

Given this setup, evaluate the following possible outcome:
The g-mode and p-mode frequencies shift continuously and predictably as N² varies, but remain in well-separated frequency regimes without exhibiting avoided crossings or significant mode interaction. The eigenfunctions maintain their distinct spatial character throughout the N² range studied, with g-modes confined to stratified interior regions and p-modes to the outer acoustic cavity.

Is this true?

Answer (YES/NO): NO